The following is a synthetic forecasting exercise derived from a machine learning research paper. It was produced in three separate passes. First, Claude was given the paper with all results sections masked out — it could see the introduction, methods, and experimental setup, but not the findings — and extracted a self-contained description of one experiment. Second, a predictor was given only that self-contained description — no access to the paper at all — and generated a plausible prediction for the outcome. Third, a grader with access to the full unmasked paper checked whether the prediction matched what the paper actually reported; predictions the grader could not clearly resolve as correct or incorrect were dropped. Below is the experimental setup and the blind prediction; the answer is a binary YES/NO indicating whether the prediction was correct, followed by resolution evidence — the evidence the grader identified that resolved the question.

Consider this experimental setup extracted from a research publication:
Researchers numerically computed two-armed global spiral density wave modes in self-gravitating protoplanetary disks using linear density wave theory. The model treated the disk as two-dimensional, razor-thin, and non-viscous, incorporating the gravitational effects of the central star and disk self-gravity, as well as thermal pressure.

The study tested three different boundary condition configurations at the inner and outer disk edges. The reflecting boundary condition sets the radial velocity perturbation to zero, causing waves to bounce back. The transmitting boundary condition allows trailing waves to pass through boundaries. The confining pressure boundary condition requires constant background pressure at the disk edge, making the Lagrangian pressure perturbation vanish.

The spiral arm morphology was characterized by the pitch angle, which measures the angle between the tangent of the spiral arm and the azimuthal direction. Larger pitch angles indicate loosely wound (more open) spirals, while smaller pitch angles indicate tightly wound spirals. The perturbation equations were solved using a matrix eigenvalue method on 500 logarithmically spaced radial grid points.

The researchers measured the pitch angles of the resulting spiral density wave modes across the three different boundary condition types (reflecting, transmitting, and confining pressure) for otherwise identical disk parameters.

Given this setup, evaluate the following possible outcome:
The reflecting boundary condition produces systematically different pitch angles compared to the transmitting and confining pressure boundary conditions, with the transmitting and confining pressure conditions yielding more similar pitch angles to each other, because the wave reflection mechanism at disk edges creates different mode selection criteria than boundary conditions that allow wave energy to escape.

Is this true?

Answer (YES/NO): NO